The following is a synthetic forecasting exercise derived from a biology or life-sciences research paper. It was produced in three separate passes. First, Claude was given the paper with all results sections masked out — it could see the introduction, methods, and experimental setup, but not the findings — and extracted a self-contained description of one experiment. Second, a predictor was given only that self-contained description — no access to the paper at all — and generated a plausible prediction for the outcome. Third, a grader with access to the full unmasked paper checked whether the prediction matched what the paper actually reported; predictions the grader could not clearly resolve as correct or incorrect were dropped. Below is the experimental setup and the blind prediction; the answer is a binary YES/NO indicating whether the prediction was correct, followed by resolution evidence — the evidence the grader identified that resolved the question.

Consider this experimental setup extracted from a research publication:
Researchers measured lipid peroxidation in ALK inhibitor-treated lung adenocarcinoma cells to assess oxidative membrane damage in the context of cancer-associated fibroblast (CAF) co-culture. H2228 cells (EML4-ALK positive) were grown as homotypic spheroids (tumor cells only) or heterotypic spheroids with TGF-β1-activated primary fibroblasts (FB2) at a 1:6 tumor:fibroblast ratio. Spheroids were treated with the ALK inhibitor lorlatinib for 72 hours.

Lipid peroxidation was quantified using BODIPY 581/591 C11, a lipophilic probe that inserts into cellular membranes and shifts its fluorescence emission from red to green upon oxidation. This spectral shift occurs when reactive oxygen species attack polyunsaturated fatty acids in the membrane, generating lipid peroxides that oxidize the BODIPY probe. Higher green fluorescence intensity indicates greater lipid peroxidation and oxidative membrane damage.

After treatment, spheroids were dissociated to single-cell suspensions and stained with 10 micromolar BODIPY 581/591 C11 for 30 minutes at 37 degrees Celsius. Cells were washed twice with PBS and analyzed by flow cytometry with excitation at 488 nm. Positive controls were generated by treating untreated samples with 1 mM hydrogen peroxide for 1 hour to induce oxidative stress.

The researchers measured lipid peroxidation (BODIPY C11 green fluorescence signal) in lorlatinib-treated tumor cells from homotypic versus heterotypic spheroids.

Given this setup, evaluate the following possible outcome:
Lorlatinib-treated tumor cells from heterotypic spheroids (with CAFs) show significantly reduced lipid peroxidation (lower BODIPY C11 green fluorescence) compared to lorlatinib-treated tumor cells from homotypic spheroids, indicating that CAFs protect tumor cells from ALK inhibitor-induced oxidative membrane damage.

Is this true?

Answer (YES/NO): NO